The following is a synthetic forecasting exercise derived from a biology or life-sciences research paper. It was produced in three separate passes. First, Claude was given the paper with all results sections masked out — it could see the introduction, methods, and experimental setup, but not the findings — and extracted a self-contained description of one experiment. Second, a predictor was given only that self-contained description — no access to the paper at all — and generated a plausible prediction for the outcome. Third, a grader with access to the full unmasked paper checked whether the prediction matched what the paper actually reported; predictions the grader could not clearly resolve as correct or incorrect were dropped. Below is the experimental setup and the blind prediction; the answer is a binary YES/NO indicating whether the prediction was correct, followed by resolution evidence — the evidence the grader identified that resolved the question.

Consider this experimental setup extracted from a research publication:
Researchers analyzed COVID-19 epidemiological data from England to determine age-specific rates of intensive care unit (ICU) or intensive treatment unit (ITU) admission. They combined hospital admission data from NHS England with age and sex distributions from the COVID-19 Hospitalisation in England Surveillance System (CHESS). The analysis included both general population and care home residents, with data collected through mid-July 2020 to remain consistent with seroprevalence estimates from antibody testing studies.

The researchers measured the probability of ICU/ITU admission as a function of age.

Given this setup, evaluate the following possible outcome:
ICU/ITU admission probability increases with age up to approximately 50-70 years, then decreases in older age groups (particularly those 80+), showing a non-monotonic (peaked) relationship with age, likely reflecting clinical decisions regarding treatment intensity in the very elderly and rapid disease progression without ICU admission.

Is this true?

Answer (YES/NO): YES